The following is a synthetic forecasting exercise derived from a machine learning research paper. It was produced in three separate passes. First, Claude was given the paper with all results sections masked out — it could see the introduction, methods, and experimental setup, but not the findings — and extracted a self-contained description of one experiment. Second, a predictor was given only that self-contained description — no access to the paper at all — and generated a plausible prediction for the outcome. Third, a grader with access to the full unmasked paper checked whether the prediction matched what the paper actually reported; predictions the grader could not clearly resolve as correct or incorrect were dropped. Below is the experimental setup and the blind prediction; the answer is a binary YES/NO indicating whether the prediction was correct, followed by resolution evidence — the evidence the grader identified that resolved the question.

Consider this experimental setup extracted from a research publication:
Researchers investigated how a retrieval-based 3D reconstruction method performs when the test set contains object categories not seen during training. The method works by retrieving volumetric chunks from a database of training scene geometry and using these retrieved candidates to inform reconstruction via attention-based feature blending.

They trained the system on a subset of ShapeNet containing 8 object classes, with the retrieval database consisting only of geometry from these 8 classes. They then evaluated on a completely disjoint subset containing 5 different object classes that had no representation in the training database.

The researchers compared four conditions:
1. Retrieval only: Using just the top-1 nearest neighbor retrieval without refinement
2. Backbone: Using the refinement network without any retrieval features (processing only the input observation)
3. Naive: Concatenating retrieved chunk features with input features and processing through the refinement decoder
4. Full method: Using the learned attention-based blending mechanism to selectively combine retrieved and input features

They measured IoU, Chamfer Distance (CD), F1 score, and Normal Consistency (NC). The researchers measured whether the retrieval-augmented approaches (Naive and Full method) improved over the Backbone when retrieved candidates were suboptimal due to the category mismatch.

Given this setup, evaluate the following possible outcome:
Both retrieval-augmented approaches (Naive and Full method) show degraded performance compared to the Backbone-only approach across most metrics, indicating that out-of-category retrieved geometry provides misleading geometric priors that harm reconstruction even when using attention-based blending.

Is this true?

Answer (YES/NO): NO